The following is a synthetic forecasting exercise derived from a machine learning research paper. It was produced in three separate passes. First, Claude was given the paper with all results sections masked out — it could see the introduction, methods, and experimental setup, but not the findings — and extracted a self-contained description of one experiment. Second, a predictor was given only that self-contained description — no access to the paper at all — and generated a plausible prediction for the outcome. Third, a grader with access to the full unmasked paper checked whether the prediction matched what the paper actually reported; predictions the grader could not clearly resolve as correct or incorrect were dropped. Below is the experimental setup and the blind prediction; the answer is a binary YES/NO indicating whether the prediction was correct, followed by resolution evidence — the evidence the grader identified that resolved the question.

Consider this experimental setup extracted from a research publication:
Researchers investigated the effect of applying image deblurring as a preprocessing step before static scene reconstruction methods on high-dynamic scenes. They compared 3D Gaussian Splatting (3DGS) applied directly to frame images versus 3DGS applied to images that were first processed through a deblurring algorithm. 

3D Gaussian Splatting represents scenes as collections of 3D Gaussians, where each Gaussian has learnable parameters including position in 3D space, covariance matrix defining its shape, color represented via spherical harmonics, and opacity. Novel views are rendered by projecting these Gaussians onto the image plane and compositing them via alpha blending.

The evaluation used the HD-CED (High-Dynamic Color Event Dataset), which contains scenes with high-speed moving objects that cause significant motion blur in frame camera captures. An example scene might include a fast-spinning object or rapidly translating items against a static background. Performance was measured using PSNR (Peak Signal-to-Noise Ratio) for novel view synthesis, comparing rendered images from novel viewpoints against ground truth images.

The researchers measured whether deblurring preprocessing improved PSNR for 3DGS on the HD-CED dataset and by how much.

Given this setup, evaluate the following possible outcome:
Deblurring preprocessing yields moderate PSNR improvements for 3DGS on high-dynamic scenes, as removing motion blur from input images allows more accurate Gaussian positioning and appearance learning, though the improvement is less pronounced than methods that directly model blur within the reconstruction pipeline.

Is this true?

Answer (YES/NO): YES